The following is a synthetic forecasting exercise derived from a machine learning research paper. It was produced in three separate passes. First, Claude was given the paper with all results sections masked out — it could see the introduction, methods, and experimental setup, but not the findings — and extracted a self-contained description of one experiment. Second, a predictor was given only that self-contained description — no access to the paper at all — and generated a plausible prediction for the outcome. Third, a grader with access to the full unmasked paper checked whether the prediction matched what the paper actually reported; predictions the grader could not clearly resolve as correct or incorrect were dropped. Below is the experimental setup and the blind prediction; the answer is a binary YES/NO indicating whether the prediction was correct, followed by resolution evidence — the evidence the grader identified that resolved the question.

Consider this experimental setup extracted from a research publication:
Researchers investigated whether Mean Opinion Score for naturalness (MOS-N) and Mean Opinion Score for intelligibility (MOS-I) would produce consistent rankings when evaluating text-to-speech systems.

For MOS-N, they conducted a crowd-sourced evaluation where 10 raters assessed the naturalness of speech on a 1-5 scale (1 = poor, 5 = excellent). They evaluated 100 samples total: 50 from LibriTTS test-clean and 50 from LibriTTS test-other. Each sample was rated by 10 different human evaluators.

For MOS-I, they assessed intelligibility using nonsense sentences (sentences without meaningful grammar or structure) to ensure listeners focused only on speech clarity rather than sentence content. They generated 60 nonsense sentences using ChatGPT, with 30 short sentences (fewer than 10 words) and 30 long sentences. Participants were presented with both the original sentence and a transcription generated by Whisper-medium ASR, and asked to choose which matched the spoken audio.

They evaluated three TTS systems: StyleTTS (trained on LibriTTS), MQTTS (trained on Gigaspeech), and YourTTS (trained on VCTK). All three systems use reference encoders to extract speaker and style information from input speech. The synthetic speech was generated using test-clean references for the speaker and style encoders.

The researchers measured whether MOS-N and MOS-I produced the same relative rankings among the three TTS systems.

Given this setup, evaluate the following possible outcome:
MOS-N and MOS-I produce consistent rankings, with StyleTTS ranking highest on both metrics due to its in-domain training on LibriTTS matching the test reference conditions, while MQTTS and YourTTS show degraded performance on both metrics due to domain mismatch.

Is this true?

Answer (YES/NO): NO